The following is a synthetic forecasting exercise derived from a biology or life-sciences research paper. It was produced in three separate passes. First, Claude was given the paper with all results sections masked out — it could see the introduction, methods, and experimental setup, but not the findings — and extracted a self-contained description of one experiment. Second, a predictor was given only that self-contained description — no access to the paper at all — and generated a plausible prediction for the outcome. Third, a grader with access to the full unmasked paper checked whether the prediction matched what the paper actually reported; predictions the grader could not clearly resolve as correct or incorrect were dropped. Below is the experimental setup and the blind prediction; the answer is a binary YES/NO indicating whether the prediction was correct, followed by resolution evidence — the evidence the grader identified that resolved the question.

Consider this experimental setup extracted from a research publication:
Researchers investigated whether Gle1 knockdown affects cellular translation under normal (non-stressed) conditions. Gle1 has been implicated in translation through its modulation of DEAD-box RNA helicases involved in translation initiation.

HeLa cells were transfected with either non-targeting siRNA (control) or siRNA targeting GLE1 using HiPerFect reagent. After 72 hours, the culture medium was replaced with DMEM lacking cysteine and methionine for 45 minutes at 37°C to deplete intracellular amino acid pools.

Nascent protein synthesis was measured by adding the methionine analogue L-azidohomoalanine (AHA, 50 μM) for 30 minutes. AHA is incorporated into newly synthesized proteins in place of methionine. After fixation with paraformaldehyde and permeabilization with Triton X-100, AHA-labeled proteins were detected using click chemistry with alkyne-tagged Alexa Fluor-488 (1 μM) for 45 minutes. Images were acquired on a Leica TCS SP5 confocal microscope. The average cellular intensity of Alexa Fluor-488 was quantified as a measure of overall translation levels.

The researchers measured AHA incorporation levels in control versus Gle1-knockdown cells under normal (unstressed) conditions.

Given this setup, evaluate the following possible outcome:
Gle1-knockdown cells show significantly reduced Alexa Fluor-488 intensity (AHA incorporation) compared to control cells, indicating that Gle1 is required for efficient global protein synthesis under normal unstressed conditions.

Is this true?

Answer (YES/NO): YES